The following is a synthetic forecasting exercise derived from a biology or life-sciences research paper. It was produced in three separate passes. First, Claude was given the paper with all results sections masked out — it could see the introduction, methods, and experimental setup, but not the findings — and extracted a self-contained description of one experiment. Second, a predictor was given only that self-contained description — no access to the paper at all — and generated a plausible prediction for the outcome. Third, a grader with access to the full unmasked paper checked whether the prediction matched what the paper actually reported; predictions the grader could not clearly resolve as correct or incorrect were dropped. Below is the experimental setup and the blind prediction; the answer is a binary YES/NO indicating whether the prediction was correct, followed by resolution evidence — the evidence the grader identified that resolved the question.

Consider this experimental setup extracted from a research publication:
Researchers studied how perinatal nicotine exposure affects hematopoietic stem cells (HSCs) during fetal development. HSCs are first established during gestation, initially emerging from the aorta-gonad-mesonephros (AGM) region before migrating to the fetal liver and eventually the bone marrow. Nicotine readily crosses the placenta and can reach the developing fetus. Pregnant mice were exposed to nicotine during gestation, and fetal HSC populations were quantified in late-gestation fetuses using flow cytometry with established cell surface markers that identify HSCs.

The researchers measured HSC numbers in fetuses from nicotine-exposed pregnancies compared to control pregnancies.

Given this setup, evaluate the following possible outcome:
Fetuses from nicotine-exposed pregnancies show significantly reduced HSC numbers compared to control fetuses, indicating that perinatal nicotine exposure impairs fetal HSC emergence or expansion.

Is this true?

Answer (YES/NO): YES